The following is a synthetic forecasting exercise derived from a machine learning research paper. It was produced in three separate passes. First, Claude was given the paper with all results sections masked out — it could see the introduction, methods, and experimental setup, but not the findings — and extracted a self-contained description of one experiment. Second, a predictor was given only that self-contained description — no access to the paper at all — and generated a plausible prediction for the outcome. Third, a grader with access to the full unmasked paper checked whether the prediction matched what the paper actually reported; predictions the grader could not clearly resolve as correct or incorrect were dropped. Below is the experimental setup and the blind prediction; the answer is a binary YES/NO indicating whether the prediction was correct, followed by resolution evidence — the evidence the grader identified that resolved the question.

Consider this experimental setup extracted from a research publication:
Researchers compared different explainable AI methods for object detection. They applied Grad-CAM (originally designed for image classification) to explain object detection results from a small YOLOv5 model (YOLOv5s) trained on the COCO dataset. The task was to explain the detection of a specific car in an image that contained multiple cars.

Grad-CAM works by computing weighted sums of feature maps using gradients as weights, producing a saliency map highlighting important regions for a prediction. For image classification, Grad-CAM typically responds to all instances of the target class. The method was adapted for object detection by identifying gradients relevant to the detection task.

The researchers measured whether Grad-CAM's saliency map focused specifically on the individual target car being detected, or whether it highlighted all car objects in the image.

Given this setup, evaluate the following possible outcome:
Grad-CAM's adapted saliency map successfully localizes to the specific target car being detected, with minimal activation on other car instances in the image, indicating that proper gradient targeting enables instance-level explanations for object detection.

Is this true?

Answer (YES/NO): NO